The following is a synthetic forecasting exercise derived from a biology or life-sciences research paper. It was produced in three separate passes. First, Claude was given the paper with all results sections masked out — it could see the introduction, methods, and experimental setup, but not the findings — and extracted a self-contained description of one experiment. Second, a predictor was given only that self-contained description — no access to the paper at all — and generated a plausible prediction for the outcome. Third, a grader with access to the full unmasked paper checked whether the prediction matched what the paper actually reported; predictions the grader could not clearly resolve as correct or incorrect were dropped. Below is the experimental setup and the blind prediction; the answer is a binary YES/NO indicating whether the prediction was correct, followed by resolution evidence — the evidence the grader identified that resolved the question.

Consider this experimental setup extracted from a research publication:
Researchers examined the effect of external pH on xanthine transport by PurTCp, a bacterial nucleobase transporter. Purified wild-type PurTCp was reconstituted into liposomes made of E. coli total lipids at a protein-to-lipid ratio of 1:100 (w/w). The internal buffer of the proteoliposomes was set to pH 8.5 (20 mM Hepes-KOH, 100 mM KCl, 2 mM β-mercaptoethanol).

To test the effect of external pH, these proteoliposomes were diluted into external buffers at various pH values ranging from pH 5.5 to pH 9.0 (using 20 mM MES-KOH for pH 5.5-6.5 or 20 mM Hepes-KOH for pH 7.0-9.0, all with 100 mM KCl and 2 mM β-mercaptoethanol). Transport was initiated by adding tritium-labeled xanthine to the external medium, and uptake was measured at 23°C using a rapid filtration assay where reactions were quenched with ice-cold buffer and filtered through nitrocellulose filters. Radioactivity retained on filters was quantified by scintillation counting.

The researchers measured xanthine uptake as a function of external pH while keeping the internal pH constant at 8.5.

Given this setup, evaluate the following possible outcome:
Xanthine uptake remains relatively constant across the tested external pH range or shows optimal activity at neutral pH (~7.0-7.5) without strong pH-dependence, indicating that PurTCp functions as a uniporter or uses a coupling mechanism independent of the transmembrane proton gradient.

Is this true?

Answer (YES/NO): NO